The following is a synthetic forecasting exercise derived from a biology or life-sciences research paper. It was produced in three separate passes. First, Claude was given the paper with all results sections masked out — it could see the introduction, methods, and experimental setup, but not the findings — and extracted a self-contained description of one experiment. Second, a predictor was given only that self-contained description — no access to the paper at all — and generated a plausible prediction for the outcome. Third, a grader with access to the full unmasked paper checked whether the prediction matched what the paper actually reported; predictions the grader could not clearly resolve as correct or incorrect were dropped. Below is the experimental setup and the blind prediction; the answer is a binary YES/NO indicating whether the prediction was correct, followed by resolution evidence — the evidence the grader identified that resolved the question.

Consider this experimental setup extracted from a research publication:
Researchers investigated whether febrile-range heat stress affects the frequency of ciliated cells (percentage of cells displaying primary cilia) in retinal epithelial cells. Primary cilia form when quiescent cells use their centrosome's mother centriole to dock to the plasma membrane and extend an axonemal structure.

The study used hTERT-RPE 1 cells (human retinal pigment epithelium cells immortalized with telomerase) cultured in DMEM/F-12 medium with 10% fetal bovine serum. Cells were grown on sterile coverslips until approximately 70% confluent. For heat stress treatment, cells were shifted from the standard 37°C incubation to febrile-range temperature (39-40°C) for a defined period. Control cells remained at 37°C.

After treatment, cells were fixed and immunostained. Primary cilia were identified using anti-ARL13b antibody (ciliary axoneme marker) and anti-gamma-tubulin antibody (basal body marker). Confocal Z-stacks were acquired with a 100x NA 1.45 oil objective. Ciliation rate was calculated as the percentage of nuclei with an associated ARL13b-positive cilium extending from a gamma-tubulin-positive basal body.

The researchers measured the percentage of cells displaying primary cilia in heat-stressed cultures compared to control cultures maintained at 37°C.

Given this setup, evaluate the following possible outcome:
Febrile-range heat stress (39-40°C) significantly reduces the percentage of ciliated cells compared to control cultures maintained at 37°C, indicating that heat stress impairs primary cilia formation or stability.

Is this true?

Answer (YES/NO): YES